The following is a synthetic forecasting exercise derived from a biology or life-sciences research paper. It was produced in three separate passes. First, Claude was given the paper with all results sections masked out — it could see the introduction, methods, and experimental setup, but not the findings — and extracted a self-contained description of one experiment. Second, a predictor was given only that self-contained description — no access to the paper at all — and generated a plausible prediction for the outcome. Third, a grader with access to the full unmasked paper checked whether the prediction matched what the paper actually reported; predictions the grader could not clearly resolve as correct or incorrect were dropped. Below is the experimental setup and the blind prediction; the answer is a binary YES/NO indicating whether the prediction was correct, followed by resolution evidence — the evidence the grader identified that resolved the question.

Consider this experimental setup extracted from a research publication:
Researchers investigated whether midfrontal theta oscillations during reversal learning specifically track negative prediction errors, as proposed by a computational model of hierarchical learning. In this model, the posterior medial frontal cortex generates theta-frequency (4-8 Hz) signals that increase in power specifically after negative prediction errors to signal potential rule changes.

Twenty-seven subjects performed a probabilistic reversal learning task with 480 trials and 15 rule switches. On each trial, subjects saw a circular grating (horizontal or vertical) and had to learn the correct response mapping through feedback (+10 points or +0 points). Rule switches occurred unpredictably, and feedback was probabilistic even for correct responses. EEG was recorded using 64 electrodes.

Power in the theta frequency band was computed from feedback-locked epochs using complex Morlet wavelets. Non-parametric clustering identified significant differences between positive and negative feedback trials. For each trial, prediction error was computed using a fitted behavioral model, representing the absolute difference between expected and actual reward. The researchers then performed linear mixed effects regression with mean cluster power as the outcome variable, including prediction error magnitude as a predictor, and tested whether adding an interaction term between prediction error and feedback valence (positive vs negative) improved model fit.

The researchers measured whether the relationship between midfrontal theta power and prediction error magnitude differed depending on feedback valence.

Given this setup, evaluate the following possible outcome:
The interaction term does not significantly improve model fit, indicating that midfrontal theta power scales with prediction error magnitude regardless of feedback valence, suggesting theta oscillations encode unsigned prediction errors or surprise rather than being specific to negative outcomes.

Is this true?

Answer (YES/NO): NO